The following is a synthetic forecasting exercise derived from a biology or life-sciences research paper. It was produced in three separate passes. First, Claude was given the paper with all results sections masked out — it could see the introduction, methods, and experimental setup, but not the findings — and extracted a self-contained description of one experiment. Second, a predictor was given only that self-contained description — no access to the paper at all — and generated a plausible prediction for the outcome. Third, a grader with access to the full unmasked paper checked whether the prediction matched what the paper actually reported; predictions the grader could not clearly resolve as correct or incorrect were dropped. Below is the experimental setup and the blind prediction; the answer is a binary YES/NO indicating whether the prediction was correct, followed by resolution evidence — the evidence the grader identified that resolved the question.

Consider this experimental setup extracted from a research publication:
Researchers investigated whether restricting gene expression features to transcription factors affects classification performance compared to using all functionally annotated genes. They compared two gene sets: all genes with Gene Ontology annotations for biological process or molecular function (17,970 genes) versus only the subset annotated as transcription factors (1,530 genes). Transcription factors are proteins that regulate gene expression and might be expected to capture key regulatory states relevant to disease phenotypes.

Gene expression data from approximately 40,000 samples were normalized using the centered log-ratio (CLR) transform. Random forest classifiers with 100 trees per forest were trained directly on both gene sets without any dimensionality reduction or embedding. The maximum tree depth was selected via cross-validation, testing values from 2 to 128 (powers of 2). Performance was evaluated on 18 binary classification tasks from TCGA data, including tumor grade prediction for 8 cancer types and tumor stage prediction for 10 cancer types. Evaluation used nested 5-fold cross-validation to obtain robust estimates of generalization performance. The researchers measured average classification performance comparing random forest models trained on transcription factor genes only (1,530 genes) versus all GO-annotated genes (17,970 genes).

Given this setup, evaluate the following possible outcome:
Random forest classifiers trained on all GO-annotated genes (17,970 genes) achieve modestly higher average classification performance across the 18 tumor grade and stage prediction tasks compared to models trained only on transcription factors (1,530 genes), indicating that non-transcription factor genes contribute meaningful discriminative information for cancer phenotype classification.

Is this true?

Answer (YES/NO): NO